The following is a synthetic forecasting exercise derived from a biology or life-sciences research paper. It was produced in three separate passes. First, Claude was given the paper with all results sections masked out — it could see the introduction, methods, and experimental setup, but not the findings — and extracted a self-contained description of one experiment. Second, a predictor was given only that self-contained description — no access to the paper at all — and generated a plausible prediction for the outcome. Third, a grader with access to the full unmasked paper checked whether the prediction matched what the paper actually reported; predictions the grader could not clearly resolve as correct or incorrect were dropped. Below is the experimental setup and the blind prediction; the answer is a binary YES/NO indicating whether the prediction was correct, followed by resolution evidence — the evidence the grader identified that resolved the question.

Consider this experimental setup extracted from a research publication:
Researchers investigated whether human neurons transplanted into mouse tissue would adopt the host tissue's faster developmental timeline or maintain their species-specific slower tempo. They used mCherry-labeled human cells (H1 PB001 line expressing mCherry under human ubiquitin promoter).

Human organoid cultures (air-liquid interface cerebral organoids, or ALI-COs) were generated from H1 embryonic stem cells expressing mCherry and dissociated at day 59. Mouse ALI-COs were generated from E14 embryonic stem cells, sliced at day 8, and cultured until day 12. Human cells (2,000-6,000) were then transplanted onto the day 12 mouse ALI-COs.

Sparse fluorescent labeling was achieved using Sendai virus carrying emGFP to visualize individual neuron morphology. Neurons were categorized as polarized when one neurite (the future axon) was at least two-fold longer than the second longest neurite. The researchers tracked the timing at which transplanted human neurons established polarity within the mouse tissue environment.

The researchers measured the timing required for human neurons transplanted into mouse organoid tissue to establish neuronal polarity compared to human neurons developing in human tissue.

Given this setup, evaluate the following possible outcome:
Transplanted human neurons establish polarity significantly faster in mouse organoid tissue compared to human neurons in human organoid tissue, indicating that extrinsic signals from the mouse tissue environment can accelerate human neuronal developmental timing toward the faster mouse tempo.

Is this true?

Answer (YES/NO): NO